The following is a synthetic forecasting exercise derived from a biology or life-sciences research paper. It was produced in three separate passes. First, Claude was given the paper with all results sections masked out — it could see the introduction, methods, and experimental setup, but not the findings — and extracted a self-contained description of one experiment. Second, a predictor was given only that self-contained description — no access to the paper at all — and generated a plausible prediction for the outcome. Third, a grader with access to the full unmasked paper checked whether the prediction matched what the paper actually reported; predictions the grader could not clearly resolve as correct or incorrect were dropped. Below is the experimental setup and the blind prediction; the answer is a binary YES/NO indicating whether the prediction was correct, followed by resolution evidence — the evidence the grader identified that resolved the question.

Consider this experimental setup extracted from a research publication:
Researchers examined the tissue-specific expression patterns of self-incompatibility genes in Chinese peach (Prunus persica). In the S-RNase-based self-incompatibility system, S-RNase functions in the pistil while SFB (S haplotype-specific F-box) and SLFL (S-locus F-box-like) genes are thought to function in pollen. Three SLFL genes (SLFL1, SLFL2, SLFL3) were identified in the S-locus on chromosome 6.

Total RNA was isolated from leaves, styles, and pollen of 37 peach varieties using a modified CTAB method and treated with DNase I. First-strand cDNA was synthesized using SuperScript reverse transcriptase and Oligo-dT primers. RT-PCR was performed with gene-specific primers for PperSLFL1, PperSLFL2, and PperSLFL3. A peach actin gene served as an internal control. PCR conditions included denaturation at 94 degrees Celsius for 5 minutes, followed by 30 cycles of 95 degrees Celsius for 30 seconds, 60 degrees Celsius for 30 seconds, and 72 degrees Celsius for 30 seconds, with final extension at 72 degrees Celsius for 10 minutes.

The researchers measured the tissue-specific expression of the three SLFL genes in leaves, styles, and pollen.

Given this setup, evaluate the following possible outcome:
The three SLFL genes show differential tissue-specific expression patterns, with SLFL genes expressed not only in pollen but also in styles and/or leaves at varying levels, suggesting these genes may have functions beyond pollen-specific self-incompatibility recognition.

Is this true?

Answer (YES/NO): YES